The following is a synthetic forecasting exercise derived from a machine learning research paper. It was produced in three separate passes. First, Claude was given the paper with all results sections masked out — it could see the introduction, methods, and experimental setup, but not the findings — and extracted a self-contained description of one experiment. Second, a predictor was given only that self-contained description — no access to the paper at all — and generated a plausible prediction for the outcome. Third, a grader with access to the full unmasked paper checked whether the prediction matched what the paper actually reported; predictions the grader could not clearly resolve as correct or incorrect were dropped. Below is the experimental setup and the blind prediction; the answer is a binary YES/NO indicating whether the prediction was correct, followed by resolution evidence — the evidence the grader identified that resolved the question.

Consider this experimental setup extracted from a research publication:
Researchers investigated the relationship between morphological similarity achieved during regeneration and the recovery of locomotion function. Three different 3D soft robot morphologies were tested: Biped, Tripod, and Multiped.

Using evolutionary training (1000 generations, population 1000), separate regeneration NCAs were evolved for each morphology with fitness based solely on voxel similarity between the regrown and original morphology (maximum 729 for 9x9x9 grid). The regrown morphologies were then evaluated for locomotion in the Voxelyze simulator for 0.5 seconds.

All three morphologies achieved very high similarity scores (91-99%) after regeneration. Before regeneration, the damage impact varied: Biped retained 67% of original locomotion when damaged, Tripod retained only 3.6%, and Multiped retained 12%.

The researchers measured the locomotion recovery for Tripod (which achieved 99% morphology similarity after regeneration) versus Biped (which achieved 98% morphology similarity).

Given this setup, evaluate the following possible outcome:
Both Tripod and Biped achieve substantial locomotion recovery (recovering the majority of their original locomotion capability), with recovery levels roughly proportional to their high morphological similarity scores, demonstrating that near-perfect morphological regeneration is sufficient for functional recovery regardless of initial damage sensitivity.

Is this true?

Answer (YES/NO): NO